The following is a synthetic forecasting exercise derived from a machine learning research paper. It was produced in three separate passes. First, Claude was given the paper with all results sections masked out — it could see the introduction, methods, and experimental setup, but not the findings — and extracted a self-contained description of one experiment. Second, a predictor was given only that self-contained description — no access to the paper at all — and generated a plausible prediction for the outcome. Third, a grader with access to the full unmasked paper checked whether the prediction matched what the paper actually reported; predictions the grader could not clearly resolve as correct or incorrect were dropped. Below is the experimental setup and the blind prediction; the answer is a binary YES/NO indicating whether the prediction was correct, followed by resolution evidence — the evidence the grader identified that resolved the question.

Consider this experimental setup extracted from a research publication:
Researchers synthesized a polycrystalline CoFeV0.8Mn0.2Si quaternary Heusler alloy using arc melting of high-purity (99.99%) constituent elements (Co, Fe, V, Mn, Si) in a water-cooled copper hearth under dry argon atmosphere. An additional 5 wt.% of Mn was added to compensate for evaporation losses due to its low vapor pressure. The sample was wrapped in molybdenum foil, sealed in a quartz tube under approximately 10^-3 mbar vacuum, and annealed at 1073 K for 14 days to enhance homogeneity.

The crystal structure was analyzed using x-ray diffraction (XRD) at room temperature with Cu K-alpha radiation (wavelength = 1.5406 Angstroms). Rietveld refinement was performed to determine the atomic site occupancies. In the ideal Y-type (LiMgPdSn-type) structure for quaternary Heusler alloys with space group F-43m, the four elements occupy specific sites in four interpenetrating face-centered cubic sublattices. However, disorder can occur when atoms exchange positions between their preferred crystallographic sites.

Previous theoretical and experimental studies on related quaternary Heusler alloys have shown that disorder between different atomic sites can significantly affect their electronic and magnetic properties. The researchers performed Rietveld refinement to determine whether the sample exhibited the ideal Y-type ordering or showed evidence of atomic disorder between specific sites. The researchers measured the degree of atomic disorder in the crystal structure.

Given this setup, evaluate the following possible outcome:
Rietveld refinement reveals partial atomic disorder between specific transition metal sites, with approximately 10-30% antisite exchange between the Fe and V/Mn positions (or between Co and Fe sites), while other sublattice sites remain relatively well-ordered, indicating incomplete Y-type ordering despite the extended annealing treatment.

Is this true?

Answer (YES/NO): NO